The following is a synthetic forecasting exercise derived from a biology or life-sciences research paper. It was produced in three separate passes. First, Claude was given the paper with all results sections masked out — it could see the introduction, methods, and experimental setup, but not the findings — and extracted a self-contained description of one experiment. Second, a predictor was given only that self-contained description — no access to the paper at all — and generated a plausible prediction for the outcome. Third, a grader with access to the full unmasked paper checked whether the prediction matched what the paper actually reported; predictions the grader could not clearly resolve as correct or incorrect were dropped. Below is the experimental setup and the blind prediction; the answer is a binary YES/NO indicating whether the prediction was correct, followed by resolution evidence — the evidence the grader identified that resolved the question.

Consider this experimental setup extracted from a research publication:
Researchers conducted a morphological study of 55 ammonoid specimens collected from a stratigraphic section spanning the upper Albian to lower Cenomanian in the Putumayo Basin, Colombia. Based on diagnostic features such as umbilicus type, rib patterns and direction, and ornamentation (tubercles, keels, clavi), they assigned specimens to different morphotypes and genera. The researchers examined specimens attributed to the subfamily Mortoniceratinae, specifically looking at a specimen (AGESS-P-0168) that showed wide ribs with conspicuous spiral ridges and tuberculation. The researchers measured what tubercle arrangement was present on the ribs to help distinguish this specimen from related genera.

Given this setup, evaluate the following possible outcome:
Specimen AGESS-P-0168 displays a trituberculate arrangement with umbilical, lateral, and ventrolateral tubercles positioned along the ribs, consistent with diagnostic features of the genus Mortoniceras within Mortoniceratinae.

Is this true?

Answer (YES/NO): YES